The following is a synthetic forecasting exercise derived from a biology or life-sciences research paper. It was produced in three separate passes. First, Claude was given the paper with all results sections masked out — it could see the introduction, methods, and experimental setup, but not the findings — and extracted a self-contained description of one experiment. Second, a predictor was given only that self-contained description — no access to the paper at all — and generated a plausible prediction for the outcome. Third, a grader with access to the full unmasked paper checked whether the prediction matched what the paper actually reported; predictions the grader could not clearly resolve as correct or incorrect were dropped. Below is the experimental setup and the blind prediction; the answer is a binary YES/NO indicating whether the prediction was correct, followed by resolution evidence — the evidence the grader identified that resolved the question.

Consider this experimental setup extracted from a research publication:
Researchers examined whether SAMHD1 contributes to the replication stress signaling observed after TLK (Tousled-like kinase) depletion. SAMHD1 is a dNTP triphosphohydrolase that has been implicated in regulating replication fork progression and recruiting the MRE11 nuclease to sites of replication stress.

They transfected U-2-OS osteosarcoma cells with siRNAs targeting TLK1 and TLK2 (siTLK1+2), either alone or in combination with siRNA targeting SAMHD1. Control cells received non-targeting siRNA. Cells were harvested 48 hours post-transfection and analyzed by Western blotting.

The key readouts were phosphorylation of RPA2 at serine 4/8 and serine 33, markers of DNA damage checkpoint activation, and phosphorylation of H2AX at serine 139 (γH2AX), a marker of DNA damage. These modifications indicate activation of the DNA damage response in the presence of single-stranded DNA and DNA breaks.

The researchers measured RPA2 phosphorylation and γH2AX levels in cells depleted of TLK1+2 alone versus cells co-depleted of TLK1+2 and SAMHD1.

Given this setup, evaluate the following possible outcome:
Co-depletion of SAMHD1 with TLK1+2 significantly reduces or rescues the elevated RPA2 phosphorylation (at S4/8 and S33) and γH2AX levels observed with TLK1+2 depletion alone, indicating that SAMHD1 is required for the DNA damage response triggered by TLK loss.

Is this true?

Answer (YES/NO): YES